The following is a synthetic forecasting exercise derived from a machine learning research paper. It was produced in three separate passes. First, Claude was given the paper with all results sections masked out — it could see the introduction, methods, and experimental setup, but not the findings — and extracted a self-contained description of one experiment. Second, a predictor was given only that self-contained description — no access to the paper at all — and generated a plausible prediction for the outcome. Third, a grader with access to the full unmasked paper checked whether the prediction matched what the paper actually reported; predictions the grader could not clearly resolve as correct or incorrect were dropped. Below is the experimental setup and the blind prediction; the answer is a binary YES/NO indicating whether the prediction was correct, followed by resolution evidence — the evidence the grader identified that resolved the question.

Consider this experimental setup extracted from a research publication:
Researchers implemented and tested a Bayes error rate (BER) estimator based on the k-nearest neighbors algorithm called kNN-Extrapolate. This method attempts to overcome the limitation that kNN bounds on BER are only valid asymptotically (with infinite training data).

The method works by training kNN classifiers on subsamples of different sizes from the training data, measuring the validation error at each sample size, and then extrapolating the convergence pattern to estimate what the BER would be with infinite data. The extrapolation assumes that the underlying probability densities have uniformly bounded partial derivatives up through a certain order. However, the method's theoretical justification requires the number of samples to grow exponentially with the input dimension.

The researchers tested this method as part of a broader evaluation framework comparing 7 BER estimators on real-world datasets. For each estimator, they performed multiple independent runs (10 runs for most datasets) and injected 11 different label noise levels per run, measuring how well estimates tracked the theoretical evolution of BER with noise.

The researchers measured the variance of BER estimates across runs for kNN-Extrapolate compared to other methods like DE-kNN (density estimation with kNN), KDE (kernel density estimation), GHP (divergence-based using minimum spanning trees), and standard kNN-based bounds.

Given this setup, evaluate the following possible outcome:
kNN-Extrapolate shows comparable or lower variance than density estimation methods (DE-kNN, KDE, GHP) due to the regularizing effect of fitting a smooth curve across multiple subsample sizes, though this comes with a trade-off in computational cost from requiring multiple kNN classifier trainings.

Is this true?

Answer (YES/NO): NO